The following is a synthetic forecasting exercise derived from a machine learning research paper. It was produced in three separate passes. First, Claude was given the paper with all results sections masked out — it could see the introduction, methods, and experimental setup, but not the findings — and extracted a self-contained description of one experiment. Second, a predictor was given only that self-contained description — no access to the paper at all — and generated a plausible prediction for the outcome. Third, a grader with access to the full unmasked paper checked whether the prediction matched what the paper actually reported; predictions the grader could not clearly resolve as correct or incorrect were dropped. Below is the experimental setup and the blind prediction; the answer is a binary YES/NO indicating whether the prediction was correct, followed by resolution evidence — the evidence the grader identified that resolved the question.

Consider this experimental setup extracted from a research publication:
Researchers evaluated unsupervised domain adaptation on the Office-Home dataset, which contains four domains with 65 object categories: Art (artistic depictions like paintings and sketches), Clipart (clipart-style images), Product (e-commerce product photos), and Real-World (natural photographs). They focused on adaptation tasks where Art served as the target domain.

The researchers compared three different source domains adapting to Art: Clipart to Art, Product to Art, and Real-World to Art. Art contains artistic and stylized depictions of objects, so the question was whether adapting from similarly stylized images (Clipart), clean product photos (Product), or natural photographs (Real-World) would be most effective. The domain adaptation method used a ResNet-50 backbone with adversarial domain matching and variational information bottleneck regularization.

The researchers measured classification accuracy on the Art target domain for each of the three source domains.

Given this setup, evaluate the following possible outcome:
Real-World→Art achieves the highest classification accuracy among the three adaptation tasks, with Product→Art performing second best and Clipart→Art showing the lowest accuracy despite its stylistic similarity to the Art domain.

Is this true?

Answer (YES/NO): NO